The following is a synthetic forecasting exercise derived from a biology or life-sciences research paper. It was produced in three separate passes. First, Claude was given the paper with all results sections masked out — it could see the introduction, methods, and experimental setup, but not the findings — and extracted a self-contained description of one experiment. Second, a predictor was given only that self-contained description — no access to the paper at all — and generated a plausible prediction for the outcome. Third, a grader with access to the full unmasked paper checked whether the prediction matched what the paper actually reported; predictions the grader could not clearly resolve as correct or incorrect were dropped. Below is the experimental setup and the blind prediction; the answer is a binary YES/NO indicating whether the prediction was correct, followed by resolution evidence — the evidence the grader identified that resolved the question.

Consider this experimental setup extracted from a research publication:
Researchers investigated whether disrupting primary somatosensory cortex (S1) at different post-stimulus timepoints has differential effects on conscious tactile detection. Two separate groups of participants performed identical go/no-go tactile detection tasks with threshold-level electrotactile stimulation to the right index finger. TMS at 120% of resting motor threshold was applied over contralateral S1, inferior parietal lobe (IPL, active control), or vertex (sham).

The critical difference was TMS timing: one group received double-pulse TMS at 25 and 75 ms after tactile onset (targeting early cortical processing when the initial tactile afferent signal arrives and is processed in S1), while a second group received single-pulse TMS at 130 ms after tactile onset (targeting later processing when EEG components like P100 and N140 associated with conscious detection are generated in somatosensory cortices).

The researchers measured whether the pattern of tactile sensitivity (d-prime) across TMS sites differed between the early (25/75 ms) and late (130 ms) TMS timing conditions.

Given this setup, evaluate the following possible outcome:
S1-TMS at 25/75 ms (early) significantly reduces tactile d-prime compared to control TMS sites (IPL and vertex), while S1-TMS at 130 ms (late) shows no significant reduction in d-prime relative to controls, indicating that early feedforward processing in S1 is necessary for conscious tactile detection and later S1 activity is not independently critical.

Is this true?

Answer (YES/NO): YES